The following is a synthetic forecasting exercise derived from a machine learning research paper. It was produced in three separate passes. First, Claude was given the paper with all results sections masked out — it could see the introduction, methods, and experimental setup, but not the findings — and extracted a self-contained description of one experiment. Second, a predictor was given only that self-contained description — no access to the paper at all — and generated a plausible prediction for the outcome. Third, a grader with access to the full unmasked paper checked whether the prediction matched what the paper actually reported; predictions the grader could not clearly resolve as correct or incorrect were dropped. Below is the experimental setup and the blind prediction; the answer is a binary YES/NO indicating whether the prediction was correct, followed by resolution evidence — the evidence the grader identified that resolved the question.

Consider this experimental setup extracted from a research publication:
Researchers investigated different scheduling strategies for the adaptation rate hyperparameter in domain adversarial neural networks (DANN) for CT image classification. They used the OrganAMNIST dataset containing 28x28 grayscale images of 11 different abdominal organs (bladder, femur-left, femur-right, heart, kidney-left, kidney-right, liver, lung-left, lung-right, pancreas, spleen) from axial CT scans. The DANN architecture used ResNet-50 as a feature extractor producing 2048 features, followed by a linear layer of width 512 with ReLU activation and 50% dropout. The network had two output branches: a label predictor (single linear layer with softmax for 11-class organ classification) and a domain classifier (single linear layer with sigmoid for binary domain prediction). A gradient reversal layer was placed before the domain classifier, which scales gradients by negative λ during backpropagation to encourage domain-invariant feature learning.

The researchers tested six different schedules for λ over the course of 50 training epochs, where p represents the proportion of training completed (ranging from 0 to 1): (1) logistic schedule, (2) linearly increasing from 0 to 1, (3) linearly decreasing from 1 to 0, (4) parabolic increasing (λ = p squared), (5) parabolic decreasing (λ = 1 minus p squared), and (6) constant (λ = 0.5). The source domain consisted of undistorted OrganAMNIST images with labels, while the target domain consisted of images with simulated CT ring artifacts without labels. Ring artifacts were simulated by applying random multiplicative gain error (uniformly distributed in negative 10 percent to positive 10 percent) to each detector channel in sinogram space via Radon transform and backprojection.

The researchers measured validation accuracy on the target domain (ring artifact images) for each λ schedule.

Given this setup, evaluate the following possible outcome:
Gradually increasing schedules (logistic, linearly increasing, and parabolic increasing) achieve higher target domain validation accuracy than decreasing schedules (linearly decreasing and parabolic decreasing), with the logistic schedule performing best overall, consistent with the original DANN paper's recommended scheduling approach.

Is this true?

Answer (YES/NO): NO